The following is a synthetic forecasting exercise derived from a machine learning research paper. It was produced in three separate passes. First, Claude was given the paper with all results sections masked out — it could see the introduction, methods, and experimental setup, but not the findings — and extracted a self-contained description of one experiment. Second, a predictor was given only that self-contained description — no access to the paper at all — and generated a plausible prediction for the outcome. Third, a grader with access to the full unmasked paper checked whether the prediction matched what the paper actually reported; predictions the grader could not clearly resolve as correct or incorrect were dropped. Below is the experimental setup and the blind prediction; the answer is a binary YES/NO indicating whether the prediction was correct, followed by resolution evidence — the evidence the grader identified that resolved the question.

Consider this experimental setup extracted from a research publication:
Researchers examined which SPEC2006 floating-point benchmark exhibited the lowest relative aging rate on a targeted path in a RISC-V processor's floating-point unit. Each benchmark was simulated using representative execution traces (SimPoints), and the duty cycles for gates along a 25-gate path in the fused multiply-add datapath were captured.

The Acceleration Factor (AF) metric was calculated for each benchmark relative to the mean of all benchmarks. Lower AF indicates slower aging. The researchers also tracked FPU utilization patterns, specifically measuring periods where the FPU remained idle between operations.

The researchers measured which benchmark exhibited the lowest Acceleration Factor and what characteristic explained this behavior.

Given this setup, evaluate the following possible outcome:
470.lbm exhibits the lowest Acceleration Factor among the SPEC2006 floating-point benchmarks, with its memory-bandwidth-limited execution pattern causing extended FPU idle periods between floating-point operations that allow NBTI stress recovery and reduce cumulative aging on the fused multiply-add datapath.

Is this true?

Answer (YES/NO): NO